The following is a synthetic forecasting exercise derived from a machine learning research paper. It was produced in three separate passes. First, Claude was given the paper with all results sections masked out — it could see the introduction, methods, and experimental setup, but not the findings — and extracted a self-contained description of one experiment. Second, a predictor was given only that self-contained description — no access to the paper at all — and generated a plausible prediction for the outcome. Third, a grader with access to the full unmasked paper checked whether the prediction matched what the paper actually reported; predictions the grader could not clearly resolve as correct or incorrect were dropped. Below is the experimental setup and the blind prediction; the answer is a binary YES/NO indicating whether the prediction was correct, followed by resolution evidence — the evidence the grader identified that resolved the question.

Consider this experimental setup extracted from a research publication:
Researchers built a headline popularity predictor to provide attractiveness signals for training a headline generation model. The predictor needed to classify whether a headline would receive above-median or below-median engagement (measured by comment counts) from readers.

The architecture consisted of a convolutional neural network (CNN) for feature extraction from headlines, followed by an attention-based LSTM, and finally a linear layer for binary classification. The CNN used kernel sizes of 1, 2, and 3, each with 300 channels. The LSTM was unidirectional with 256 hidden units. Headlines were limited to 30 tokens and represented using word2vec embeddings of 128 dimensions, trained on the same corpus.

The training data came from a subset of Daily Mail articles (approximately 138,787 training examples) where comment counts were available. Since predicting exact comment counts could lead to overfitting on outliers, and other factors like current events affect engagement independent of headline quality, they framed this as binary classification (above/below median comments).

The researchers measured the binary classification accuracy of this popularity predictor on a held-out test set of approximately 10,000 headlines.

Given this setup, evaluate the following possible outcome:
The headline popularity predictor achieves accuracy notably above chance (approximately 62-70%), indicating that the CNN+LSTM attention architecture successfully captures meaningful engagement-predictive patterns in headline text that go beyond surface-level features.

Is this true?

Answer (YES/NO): YES